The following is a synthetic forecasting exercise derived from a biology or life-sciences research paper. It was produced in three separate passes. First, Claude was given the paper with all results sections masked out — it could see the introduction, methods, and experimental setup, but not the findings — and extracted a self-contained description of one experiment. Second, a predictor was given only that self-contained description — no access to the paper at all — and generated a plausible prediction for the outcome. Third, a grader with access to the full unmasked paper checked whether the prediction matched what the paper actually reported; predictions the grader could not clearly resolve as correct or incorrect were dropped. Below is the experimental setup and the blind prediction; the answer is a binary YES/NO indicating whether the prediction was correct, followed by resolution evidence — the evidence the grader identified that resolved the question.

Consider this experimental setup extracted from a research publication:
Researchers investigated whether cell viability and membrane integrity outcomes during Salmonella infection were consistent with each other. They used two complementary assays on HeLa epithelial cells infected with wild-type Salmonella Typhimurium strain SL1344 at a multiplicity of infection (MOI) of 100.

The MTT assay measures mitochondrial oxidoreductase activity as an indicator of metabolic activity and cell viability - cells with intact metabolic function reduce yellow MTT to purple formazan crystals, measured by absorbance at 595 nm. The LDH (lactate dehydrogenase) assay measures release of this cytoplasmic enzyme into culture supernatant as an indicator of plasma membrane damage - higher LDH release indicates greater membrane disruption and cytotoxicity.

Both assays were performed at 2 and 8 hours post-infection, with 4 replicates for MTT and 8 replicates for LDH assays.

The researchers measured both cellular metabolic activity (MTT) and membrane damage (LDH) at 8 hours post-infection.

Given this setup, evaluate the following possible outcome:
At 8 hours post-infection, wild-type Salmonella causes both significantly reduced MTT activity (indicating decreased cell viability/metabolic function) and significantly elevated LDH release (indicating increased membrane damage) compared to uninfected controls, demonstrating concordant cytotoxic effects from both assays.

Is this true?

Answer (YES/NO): NO